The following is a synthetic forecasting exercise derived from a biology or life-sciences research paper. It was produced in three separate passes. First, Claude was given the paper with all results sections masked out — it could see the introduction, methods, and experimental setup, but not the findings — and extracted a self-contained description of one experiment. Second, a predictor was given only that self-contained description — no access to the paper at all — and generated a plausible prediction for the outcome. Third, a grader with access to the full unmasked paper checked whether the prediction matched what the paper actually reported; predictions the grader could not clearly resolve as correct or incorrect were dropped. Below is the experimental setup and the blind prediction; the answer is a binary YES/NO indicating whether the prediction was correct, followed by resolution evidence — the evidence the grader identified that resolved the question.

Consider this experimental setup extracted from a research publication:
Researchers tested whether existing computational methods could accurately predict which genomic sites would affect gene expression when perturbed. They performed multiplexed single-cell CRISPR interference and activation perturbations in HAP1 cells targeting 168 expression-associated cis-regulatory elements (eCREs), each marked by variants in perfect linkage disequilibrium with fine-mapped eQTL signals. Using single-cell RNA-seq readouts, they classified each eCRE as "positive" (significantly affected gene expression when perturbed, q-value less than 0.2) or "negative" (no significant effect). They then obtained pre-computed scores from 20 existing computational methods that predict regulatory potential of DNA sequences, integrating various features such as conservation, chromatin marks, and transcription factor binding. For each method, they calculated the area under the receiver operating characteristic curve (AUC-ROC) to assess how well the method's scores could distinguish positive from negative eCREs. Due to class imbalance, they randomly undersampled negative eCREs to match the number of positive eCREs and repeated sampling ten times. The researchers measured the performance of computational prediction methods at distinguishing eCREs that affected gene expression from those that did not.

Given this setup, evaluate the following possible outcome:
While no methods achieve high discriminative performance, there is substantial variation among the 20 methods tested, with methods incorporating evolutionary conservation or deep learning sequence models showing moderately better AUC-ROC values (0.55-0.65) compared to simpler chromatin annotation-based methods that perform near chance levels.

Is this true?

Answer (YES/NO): NO